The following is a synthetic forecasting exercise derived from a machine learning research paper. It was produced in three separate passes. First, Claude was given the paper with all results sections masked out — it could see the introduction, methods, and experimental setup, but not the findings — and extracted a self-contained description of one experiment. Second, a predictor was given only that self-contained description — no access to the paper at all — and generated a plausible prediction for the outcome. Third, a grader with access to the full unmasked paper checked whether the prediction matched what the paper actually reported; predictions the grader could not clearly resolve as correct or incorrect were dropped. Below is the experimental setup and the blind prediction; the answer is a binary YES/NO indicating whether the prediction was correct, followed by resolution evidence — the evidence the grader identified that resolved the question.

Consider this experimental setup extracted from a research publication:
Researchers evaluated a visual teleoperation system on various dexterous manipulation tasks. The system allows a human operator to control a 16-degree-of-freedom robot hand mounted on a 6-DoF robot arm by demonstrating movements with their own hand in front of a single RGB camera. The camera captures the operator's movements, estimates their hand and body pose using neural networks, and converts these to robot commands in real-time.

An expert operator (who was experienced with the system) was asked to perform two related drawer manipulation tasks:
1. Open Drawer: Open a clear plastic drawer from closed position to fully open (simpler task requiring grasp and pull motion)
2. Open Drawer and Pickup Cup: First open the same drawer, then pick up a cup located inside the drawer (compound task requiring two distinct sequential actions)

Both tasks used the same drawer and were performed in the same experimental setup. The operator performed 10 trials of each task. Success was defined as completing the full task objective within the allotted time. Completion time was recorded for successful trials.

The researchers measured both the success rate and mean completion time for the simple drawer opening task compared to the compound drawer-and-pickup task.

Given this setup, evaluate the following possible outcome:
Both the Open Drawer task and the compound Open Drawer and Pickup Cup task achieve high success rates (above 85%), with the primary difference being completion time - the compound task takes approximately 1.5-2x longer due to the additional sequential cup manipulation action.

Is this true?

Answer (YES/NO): NO